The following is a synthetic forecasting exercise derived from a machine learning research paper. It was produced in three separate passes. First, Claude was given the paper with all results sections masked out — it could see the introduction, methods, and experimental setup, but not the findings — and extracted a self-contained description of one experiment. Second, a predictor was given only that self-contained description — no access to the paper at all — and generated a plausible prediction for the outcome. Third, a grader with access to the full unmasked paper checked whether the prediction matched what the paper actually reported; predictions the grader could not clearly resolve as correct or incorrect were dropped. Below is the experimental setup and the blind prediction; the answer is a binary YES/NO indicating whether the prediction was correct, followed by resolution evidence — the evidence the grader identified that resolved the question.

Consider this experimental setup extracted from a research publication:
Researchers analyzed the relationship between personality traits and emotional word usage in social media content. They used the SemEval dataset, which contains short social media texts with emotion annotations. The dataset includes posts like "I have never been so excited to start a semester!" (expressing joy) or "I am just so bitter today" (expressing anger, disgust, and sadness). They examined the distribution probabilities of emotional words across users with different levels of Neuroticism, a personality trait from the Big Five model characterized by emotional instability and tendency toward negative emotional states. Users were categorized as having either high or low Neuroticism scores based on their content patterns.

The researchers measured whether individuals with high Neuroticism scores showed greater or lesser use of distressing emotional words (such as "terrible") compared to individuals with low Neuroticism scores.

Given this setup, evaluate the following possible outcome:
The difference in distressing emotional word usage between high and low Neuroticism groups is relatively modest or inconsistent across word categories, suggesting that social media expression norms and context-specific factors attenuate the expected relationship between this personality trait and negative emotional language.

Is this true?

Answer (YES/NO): NO